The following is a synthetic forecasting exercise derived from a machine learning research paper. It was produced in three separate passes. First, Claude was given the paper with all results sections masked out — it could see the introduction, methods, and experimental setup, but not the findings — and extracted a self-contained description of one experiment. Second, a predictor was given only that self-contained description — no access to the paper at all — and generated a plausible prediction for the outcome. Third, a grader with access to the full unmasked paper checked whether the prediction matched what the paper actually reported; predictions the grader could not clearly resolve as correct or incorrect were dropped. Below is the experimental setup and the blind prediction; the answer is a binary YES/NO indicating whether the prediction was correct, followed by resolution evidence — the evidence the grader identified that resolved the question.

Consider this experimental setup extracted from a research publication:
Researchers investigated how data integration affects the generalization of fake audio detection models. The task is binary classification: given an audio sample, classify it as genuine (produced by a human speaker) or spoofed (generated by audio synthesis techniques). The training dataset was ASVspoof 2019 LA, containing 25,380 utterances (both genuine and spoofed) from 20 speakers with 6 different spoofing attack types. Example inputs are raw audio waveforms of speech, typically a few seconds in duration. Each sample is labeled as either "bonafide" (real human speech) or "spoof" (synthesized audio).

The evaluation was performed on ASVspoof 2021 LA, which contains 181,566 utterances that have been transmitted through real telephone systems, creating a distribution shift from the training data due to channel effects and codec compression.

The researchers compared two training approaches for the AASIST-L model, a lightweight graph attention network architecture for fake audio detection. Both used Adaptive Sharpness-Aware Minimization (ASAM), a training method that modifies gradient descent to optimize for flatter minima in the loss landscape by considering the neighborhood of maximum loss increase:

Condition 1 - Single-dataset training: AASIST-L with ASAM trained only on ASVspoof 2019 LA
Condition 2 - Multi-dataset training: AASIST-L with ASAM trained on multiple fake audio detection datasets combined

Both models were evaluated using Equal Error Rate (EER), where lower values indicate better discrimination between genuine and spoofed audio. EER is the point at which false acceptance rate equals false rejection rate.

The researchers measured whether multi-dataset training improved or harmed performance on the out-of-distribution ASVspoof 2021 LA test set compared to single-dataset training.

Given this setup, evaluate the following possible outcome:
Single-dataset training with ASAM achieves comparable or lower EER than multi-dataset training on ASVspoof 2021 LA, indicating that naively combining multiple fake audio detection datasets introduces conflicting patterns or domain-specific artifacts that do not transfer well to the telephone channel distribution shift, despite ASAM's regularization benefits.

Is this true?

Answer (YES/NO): YES